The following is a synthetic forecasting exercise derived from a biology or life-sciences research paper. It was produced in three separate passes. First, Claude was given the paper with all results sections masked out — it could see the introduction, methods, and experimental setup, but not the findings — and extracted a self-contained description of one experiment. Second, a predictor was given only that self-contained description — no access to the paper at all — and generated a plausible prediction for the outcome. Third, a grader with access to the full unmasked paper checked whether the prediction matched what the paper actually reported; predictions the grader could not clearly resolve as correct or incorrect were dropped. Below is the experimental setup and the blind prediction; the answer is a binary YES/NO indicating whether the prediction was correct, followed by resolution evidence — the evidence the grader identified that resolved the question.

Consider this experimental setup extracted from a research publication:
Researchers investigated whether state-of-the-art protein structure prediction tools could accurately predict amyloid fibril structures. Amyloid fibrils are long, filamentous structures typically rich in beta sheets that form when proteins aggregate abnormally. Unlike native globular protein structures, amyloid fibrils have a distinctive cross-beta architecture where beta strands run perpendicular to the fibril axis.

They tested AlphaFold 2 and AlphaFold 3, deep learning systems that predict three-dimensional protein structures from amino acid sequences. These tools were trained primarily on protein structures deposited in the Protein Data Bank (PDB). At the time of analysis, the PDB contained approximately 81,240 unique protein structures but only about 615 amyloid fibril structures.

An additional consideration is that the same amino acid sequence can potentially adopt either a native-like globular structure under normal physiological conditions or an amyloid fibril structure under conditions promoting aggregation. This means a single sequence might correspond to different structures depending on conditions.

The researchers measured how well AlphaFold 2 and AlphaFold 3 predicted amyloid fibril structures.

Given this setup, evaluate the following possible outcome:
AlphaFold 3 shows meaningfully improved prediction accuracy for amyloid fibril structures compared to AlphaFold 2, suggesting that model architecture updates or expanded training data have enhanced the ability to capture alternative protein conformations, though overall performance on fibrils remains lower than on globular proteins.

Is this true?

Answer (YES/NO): NO